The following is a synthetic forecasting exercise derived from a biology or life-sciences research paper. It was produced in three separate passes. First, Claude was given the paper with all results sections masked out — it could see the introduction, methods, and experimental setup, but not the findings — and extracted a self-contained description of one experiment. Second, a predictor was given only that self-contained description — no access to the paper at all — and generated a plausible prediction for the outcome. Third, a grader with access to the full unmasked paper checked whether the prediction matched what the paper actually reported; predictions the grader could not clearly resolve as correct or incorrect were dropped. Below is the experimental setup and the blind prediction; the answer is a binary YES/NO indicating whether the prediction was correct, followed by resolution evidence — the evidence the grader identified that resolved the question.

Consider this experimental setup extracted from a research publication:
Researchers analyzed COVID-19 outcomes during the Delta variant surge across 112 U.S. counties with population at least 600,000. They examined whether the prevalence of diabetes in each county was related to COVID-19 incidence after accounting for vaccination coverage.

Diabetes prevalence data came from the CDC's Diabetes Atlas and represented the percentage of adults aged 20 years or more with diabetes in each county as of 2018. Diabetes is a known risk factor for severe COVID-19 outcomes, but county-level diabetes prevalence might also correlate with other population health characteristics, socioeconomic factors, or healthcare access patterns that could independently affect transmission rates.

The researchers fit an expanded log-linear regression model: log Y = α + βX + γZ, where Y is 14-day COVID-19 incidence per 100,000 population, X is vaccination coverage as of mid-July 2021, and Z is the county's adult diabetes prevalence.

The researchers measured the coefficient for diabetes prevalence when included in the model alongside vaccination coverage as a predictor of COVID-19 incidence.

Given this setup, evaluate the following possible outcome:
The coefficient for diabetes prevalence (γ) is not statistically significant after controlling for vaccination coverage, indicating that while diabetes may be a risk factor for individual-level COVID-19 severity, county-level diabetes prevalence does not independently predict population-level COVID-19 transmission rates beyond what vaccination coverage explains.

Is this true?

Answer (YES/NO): YES